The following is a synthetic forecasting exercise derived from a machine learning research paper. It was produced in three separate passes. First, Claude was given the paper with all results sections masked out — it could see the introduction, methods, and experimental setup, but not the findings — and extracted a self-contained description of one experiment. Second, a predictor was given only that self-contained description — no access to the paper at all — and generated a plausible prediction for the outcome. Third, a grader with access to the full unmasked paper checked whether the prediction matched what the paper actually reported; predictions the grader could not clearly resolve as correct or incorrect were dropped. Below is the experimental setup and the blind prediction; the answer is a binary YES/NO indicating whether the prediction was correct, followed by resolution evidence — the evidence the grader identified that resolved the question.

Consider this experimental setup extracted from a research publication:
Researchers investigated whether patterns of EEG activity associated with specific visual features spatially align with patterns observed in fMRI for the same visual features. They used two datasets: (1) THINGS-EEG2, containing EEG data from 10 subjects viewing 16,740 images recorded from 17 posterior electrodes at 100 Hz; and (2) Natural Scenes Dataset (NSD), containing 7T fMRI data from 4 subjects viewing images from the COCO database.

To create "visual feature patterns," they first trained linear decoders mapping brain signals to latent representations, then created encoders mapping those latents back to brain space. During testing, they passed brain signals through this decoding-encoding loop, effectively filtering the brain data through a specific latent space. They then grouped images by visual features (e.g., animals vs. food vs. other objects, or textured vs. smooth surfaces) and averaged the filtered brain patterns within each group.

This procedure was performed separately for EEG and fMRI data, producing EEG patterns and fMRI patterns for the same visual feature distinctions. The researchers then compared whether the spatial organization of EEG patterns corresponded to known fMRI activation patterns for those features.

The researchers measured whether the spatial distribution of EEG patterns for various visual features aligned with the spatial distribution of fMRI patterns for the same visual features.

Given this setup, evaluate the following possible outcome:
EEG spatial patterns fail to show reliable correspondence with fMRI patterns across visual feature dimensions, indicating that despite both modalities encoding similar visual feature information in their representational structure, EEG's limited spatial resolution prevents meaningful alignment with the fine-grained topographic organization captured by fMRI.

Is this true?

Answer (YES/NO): NO